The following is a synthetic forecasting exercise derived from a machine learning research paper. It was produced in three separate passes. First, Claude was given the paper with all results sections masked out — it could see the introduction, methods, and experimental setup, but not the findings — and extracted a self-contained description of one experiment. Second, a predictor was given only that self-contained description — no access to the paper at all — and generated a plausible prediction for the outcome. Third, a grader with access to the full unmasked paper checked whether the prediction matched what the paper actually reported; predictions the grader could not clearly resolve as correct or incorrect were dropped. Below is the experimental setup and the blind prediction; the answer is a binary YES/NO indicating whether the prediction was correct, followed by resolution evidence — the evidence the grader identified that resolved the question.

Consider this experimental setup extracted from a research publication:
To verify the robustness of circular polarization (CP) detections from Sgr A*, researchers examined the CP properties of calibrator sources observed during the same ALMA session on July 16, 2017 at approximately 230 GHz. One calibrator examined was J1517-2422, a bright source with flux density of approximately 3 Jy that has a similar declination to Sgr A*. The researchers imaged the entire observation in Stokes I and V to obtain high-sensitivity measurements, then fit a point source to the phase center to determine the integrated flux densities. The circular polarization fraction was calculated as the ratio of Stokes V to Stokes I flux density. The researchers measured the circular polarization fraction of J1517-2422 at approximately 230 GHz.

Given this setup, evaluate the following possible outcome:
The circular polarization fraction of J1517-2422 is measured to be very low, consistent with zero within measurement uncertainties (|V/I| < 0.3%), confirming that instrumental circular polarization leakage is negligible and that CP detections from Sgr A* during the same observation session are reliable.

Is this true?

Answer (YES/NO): NO